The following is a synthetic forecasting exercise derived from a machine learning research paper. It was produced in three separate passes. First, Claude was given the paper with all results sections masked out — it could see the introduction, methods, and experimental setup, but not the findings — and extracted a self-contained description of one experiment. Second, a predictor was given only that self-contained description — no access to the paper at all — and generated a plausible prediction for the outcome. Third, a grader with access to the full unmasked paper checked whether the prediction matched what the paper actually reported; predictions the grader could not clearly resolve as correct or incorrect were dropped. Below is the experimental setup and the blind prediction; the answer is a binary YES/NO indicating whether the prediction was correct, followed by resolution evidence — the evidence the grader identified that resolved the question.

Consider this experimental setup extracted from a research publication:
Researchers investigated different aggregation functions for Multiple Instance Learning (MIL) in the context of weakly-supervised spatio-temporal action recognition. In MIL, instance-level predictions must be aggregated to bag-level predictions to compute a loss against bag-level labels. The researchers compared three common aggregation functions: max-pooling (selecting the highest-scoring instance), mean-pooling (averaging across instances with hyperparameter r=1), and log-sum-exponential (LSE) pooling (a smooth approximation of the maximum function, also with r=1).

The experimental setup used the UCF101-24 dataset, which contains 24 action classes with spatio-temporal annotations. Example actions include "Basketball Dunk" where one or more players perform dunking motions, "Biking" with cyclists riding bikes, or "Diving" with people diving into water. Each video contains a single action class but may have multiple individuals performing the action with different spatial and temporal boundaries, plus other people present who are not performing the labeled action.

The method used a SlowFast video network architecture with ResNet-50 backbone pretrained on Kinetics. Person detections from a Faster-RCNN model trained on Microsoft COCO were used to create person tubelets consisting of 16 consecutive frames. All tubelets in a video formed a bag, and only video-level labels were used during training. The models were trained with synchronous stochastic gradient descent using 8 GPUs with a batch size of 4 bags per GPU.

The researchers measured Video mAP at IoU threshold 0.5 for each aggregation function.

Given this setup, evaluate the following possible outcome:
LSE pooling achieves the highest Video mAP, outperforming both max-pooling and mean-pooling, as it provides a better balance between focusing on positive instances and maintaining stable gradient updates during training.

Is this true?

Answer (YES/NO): NO